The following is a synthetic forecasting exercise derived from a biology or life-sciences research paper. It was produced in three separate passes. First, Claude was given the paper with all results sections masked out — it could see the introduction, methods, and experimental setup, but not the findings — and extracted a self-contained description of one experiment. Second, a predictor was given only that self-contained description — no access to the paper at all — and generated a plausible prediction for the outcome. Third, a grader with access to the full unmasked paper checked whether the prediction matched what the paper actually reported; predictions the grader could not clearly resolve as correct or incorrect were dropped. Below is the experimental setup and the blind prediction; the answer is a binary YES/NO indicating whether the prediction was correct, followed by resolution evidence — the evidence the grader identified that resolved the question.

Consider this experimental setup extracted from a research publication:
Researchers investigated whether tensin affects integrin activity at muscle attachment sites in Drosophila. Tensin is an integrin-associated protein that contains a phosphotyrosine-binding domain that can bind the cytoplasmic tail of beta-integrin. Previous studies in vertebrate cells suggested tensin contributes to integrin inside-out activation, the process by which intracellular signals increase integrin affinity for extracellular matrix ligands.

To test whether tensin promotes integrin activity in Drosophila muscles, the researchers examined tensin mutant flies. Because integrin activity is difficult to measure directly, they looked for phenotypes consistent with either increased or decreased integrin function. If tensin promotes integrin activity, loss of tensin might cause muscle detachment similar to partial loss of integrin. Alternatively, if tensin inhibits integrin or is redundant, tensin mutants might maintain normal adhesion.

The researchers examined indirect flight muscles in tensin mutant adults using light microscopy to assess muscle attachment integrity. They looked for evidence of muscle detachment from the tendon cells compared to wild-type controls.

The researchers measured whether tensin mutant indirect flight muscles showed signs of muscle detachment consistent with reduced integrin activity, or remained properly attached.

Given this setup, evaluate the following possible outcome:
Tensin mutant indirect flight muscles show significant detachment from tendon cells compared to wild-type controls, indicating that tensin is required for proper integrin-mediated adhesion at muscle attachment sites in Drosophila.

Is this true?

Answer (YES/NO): YES